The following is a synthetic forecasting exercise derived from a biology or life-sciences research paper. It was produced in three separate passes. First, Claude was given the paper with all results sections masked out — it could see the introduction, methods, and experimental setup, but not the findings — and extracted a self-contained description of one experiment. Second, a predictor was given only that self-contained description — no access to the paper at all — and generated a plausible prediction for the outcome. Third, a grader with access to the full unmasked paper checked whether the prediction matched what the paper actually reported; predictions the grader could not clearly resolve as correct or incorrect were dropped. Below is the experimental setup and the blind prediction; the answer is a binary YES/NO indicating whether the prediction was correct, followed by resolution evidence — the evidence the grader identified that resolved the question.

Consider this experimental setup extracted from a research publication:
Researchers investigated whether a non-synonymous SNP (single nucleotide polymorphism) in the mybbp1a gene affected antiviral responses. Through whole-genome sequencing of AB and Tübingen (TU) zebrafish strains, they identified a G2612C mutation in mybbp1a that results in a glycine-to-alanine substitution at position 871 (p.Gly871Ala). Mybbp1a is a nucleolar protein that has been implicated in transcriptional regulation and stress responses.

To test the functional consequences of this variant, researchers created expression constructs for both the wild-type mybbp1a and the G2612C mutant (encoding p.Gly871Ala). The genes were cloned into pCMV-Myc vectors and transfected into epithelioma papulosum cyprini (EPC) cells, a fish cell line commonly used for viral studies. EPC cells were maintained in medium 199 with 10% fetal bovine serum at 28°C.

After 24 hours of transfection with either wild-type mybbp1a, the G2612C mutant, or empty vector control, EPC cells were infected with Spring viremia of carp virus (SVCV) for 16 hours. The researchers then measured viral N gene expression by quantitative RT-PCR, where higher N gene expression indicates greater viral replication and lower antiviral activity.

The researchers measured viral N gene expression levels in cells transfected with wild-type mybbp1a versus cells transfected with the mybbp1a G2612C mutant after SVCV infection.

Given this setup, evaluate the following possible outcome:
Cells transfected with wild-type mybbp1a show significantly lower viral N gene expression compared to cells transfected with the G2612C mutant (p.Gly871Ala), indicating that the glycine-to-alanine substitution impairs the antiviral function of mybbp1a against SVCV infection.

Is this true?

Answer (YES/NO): NO